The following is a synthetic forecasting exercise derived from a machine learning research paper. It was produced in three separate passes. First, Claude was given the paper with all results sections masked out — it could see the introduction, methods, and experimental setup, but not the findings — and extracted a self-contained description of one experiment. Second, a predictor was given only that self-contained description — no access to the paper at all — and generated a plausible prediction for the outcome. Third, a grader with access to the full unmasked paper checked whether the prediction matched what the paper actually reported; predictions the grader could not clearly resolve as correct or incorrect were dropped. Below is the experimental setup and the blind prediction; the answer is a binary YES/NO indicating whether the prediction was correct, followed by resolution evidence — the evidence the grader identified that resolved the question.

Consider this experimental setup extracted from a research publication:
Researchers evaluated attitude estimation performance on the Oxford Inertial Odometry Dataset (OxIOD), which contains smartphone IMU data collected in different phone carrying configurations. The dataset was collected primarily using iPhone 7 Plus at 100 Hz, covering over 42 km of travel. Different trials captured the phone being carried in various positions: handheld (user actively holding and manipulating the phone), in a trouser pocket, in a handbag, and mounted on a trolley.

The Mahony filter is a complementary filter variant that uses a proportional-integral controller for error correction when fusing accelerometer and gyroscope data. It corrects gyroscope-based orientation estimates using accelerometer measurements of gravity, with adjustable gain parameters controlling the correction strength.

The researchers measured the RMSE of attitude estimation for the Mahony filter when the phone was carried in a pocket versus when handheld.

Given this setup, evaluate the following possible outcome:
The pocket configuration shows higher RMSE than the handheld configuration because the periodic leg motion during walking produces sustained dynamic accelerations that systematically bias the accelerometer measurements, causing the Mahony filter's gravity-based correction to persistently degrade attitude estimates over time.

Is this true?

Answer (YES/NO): YES